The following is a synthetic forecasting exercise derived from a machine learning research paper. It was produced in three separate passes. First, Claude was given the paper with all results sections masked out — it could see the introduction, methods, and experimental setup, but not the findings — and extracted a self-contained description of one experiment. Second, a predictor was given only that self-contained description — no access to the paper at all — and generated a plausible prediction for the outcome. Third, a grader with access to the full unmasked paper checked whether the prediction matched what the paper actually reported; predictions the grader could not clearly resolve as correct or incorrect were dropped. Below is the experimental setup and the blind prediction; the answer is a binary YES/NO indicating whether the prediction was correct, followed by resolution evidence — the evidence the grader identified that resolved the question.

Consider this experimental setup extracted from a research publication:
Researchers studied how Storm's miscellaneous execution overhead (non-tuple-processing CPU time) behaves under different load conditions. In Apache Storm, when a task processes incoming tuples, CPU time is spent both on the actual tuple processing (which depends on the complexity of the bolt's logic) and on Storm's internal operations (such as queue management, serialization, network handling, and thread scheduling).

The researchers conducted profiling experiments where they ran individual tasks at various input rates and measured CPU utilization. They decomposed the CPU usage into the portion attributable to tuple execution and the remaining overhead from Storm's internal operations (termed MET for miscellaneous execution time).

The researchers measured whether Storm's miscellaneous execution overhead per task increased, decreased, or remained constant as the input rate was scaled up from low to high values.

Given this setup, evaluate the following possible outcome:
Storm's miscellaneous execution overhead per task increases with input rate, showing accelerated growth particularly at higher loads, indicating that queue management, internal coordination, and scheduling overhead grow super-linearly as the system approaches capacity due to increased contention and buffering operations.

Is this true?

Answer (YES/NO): NO